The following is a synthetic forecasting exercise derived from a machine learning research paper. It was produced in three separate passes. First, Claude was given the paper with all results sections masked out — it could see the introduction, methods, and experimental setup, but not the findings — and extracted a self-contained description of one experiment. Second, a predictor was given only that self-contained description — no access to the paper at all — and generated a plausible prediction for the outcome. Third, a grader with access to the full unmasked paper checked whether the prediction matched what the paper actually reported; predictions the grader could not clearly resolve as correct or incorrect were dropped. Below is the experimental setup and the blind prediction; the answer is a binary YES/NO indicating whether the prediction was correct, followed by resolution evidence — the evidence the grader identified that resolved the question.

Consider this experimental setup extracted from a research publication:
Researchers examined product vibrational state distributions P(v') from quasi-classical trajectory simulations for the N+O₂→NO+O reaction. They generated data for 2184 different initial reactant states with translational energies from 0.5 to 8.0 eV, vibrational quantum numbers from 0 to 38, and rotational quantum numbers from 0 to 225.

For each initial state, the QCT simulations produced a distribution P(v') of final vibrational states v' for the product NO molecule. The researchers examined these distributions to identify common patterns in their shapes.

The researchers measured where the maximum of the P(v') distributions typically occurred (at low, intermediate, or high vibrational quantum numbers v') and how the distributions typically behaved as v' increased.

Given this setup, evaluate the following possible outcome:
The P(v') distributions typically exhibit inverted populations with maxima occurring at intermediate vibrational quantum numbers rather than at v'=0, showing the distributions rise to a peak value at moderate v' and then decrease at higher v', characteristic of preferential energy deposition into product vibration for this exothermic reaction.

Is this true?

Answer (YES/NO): NO